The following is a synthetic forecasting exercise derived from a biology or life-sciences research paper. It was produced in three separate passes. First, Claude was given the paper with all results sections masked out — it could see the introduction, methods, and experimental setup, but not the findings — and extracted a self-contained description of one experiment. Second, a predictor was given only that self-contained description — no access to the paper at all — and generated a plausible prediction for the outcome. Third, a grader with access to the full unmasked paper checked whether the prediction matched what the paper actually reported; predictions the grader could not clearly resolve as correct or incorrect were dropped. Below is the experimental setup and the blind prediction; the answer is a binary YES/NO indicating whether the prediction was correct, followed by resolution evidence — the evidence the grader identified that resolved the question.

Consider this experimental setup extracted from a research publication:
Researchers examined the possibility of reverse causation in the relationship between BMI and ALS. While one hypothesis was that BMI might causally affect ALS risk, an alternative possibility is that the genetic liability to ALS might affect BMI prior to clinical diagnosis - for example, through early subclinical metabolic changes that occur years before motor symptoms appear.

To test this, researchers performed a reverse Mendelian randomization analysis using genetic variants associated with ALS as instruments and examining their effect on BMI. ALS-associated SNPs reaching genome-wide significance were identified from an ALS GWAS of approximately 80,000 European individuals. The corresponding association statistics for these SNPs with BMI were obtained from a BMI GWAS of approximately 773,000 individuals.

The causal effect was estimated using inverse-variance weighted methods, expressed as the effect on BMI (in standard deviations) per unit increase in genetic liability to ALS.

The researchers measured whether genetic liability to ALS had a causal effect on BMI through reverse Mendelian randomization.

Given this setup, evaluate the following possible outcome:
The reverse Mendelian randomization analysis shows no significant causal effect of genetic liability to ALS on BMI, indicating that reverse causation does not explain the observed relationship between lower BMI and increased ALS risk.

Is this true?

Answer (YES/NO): YES